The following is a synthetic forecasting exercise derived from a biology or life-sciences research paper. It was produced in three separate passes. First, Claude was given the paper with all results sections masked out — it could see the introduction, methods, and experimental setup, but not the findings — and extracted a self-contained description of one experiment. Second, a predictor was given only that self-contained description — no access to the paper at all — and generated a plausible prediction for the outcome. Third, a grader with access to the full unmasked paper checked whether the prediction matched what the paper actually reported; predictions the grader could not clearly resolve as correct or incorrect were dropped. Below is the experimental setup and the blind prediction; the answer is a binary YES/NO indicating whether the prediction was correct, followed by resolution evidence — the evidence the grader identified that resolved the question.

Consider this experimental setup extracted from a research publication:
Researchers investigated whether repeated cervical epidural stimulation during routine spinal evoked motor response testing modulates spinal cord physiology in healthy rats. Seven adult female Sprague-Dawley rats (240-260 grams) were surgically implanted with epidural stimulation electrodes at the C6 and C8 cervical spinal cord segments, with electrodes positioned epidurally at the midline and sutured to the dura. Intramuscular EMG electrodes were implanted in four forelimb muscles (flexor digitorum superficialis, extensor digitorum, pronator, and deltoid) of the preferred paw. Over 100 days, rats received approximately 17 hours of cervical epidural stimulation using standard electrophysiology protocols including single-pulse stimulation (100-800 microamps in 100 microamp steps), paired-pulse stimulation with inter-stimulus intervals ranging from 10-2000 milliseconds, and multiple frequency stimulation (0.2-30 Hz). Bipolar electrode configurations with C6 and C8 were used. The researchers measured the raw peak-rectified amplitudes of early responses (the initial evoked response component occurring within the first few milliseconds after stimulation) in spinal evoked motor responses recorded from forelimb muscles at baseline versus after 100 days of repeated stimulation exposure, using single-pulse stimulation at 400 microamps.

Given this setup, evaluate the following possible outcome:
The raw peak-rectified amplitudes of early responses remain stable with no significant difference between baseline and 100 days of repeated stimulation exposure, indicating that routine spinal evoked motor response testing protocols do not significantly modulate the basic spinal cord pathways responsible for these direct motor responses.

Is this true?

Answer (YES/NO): NO